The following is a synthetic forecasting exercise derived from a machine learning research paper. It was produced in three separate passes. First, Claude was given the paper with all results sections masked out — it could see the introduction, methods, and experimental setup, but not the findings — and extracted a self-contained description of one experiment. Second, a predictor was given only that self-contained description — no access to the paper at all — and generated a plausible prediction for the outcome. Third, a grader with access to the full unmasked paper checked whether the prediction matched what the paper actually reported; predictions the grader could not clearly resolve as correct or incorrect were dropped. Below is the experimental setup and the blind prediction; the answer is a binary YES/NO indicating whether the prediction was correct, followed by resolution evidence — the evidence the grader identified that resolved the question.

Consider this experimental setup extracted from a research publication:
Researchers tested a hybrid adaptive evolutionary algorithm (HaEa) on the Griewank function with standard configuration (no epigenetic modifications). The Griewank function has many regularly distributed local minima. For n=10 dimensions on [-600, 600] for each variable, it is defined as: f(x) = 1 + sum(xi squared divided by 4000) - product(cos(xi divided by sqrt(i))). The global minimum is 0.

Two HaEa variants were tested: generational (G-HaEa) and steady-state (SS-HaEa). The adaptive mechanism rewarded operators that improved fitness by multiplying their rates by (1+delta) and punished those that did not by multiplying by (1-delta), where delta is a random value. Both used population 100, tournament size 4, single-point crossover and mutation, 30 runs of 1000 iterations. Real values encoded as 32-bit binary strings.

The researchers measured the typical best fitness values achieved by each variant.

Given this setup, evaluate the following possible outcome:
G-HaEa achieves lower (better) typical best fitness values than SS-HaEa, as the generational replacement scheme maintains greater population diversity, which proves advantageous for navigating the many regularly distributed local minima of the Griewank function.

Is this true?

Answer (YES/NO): NO